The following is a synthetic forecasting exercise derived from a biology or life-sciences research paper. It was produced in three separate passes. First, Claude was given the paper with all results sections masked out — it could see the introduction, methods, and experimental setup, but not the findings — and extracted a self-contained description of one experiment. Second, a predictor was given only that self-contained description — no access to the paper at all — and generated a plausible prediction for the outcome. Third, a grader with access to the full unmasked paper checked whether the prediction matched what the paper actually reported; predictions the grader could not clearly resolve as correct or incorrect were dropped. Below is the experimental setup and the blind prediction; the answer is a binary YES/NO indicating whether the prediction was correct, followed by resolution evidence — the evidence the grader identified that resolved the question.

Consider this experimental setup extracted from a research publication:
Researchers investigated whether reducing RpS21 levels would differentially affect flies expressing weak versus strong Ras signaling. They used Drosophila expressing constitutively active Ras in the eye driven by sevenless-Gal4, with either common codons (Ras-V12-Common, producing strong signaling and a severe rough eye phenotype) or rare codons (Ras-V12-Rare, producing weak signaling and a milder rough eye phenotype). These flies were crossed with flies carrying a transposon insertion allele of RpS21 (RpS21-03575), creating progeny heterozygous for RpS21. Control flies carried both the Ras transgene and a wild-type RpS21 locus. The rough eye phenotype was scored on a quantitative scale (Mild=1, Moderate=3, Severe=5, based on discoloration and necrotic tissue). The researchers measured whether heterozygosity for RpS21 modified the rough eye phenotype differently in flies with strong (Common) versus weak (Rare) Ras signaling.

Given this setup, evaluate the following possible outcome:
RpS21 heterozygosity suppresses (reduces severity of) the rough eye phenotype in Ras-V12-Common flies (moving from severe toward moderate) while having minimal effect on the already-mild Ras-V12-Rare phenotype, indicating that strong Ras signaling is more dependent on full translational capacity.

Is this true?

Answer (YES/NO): NO